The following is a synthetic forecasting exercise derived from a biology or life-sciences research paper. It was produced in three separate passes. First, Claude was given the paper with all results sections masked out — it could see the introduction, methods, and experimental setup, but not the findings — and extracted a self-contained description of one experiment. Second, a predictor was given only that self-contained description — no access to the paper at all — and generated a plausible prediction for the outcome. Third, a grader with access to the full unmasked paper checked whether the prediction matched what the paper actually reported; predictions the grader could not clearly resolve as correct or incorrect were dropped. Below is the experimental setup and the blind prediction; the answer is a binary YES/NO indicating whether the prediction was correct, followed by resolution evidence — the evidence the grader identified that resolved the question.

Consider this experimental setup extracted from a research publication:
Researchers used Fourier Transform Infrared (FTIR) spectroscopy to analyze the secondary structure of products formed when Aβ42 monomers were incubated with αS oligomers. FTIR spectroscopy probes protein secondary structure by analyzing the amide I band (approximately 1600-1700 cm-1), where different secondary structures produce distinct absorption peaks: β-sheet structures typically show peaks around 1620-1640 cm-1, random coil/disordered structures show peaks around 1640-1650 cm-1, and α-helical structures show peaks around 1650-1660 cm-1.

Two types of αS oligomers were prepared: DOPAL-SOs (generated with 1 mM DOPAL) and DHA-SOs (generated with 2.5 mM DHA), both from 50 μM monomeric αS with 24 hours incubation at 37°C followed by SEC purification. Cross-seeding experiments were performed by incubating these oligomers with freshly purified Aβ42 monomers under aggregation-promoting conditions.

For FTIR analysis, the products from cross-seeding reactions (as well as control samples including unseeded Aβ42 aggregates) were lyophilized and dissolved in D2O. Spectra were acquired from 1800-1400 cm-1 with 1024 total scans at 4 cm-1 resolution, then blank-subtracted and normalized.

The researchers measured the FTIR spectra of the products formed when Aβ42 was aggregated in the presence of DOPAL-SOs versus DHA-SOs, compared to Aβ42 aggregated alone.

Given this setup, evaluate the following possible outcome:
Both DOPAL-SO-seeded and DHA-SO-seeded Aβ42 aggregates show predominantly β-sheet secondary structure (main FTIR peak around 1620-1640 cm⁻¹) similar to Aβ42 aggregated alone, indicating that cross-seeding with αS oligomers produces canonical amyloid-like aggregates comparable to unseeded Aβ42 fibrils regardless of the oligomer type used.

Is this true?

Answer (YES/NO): NO